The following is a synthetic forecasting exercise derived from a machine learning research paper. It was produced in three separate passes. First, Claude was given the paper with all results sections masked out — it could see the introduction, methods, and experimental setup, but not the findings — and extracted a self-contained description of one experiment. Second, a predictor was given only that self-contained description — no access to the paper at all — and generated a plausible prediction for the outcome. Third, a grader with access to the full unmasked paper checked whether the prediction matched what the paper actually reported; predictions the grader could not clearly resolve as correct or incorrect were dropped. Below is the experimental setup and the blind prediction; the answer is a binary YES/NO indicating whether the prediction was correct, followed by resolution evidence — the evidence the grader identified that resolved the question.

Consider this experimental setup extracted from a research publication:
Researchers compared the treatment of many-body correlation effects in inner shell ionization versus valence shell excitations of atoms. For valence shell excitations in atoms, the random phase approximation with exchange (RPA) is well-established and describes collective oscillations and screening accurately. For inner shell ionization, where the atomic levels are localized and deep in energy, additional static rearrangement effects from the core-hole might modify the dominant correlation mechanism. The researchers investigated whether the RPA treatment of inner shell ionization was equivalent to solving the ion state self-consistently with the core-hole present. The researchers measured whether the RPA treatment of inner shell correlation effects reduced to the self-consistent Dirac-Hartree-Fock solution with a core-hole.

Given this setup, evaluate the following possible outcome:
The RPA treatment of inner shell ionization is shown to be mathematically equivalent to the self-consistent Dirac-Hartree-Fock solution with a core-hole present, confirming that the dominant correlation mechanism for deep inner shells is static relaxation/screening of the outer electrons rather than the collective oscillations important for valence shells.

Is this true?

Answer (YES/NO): YES